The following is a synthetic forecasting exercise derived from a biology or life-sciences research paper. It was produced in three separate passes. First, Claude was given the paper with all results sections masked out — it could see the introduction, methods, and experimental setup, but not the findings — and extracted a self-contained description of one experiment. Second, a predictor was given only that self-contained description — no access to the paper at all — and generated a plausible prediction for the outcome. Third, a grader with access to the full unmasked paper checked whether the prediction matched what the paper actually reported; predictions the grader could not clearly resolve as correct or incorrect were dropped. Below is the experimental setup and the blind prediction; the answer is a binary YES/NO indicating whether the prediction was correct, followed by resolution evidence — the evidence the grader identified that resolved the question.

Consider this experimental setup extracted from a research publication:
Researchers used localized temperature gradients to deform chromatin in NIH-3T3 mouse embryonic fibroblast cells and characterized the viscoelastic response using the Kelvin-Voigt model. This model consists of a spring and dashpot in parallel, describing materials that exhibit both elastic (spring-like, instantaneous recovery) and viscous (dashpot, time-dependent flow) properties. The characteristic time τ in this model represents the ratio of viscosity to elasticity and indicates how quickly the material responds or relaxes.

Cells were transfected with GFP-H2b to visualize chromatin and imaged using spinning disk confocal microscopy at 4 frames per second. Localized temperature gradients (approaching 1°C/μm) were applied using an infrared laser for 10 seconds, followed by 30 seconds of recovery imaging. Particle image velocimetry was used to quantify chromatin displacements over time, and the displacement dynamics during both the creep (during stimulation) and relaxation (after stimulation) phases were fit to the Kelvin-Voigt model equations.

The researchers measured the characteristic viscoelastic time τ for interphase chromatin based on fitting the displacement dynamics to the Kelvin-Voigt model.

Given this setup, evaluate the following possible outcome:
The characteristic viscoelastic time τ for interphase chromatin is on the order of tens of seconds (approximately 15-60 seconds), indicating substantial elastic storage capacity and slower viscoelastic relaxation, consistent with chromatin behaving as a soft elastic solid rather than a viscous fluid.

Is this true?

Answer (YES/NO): NO